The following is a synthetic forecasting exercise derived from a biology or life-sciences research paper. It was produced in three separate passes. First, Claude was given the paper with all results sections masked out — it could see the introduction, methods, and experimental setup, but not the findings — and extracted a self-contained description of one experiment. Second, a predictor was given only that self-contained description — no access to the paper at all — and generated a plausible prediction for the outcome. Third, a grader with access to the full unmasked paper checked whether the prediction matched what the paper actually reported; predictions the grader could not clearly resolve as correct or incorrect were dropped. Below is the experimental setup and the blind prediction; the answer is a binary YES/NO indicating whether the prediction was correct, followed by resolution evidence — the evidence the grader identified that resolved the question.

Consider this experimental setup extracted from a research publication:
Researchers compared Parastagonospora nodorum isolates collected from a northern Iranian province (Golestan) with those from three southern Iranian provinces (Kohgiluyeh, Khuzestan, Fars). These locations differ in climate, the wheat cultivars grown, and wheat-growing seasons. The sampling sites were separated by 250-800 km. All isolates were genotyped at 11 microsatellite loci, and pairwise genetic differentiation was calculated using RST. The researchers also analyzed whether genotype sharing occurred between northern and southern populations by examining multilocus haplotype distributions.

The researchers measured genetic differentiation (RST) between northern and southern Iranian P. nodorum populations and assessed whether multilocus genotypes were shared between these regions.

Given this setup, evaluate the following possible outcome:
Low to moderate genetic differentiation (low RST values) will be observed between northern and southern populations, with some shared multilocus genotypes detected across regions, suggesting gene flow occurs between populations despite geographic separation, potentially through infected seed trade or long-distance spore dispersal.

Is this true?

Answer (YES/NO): NO